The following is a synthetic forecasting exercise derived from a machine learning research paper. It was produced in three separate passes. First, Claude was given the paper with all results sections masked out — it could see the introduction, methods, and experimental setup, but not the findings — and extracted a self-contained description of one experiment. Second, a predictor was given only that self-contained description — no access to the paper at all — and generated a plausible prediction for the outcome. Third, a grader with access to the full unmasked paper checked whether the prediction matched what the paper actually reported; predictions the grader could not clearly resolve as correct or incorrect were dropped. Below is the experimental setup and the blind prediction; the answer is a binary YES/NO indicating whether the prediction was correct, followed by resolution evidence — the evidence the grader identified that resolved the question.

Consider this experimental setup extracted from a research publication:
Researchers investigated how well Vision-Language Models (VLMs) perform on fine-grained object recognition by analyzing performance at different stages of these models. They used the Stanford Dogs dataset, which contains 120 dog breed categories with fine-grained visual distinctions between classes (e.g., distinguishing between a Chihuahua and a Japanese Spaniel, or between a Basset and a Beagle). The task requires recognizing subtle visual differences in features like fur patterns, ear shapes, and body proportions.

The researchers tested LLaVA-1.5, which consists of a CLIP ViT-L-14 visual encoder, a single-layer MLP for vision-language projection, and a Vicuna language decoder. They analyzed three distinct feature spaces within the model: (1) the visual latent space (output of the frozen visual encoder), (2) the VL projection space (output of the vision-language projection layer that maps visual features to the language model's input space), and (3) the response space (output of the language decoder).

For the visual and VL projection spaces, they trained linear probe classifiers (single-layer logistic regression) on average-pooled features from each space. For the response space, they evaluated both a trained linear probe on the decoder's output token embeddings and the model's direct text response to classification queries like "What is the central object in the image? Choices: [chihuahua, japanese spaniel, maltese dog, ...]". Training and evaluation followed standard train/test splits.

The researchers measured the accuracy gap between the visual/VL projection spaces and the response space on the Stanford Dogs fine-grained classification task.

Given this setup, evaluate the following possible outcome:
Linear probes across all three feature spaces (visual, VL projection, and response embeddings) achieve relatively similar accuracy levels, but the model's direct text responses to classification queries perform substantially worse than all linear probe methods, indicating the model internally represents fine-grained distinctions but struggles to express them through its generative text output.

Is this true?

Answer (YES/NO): NO